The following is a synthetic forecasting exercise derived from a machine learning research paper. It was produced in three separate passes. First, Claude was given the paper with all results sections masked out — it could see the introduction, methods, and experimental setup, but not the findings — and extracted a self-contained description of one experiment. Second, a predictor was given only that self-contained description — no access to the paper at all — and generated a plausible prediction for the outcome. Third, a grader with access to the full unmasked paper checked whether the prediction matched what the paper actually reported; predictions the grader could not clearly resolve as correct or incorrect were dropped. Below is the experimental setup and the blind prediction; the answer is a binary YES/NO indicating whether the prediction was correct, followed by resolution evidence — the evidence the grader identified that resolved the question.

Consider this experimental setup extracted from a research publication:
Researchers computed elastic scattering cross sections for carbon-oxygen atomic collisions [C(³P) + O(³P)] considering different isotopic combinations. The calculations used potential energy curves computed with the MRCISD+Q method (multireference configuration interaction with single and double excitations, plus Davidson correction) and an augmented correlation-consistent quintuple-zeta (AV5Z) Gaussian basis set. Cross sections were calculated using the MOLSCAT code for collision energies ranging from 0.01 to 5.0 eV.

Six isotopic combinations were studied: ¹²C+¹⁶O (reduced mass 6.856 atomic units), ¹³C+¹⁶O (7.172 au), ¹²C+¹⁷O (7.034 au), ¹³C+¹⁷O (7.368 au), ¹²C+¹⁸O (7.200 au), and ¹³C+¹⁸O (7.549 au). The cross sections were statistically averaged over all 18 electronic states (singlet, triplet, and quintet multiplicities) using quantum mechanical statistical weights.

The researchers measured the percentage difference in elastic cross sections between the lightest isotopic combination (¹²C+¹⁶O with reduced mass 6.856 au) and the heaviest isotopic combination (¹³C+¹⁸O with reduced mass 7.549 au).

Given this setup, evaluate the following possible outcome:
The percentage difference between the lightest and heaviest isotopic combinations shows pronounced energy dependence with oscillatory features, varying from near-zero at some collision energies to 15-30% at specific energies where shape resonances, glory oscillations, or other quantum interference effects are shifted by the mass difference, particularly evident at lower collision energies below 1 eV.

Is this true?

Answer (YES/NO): NO